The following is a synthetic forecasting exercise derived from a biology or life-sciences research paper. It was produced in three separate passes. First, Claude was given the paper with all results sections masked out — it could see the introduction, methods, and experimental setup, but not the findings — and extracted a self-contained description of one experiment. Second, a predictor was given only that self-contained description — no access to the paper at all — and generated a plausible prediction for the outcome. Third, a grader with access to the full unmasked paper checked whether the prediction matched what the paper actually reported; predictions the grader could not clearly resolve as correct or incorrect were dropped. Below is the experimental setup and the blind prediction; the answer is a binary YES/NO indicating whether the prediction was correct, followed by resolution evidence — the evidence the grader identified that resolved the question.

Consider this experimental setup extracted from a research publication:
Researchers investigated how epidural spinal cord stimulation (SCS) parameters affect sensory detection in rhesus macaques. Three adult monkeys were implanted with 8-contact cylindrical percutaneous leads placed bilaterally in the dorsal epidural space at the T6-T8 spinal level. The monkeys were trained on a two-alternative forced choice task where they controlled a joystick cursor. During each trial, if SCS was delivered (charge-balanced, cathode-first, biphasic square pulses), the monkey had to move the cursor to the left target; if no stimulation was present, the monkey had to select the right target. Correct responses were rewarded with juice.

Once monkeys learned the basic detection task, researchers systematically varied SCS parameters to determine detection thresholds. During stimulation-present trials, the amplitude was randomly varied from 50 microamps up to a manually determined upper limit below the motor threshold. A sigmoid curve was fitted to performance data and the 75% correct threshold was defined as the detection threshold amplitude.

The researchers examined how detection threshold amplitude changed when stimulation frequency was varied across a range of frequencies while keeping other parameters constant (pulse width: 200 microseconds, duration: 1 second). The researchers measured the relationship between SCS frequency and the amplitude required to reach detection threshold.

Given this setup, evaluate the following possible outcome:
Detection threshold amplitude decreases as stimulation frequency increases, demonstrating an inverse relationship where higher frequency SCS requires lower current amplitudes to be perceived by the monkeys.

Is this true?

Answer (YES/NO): YES